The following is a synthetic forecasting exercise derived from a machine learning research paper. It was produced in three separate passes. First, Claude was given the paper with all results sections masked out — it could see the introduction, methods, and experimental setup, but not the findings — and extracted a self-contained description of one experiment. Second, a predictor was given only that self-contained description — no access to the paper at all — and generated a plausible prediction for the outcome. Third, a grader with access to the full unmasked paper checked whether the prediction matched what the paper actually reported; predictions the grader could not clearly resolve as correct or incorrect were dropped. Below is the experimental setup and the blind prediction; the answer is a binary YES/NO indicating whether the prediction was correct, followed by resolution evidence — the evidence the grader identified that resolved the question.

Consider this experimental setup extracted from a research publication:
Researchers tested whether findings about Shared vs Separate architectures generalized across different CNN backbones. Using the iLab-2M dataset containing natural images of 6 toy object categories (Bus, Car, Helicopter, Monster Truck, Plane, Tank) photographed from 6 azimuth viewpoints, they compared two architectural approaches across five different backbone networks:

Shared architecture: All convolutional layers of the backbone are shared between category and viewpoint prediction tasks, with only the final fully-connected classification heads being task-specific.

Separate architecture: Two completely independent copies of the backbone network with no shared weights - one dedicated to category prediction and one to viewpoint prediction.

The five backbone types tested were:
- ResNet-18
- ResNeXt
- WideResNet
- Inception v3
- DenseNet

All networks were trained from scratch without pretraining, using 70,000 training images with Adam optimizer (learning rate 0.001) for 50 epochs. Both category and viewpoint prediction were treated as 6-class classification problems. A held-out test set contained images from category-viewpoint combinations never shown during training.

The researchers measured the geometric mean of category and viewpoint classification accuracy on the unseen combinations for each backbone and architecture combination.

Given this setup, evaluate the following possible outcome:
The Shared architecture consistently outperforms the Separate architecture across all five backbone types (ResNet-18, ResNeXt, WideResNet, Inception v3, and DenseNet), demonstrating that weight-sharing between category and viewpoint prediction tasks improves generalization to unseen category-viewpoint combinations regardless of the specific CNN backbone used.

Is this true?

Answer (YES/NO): NO